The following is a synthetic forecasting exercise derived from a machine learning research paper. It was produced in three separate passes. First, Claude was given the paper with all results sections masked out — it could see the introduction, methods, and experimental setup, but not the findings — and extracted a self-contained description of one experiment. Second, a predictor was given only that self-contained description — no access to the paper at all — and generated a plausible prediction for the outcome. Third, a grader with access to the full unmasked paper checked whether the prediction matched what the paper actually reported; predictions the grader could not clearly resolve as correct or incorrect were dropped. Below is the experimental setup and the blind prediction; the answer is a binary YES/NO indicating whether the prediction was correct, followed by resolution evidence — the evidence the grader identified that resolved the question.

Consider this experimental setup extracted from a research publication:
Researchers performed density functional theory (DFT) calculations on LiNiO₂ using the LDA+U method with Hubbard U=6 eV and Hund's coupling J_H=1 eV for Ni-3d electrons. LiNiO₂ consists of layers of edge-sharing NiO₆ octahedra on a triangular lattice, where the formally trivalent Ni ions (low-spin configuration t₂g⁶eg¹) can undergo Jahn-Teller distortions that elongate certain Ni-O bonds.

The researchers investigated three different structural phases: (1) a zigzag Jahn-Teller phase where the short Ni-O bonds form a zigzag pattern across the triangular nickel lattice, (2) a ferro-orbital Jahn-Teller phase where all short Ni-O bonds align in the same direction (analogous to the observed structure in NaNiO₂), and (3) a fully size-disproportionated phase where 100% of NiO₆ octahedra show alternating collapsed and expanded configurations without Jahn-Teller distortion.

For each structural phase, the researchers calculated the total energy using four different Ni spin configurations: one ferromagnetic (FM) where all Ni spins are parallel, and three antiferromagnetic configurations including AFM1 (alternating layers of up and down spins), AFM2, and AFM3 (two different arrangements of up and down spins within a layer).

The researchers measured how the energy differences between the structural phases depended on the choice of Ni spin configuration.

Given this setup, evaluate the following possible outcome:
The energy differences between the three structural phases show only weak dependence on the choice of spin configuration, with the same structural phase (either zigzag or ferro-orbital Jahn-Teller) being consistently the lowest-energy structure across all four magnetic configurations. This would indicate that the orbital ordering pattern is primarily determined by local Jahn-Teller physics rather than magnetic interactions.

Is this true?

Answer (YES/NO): YES